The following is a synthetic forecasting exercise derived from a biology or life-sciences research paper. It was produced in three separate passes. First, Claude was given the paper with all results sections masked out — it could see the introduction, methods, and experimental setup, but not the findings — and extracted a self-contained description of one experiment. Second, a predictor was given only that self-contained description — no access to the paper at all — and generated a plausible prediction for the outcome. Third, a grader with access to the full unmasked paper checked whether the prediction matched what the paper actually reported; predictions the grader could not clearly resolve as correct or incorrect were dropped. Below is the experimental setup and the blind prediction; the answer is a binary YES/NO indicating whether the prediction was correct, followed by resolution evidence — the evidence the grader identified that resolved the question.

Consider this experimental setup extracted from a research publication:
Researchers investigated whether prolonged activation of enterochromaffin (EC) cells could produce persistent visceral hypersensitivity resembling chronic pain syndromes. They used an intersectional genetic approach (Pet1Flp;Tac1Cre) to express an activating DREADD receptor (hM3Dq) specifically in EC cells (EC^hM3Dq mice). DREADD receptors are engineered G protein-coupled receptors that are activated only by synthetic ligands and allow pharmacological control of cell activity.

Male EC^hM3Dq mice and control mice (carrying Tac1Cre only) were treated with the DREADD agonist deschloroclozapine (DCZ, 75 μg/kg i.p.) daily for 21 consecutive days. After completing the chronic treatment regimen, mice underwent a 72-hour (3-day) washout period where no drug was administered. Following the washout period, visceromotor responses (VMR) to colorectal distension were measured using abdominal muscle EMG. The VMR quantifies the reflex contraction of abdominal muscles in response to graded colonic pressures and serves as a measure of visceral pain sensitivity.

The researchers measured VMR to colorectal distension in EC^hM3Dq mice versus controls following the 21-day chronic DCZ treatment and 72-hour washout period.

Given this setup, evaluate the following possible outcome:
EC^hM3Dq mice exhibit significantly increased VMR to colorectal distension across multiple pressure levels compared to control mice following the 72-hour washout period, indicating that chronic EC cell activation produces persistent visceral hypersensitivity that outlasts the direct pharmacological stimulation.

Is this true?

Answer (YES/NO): YES